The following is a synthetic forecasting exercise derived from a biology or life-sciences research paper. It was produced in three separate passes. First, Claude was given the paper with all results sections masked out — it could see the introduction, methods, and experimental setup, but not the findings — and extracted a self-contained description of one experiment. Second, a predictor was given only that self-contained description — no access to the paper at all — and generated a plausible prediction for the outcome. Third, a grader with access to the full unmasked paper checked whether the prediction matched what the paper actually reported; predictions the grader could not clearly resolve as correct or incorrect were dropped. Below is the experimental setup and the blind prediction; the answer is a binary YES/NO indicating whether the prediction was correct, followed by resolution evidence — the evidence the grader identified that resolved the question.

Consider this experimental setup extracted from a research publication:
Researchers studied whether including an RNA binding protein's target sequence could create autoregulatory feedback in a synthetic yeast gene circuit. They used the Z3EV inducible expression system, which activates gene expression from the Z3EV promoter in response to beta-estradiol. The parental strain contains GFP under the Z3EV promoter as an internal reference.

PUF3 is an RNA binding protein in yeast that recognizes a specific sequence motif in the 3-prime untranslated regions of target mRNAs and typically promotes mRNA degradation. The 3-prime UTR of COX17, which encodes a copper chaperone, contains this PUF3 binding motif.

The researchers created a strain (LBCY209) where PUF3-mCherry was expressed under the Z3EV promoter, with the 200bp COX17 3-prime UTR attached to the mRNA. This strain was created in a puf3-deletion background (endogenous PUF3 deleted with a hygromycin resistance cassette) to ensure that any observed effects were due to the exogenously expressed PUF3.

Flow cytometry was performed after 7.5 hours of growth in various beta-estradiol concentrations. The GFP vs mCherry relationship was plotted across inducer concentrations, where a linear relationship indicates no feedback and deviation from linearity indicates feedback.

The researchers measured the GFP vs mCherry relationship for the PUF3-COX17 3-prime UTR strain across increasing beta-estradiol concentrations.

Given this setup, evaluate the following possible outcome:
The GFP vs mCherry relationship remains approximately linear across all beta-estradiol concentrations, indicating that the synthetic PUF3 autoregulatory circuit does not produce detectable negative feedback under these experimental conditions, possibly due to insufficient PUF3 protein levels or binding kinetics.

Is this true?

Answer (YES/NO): NO